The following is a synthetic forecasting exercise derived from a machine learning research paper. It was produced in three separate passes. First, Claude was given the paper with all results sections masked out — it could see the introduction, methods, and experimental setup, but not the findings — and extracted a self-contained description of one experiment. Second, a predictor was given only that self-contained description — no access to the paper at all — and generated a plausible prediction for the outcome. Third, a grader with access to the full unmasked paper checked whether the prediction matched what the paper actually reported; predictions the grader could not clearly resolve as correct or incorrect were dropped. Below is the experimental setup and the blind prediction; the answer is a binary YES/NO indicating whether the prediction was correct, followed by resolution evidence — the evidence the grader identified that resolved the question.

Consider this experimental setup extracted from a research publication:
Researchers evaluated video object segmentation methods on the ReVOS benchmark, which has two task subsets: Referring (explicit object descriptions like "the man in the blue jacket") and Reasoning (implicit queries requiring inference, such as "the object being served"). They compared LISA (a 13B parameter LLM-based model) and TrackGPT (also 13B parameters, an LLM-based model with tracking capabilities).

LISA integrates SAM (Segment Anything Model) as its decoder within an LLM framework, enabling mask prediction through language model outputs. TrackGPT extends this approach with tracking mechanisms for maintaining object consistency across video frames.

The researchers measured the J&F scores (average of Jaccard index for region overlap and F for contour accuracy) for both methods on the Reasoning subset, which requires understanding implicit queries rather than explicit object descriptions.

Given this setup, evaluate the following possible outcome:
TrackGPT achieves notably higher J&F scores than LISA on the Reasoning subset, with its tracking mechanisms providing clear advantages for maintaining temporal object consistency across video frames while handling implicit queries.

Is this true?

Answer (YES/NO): YES